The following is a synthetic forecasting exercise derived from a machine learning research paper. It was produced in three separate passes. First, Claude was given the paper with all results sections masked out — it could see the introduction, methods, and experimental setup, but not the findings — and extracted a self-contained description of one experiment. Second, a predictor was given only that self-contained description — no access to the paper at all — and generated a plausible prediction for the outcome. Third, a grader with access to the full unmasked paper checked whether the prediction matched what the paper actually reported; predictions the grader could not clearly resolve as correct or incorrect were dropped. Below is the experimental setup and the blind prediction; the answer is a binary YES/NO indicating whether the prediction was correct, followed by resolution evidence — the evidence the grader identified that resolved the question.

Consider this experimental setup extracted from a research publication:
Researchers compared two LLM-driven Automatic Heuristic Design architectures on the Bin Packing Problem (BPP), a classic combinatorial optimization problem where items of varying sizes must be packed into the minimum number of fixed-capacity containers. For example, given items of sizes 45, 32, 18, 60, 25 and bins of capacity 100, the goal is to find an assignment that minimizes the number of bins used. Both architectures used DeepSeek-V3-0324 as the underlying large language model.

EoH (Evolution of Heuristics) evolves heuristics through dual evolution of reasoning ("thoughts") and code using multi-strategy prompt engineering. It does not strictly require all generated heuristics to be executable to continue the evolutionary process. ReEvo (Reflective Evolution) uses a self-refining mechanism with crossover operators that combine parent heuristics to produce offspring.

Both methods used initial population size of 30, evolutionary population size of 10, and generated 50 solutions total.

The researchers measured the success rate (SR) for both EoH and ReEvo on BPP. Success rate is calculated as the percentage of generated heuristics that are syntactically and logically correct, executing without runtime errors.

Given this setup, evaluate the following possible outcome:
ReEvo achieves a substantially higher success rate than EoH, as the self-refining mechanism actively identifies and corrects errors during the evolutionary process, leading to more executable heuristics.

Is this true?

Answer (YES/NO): YES